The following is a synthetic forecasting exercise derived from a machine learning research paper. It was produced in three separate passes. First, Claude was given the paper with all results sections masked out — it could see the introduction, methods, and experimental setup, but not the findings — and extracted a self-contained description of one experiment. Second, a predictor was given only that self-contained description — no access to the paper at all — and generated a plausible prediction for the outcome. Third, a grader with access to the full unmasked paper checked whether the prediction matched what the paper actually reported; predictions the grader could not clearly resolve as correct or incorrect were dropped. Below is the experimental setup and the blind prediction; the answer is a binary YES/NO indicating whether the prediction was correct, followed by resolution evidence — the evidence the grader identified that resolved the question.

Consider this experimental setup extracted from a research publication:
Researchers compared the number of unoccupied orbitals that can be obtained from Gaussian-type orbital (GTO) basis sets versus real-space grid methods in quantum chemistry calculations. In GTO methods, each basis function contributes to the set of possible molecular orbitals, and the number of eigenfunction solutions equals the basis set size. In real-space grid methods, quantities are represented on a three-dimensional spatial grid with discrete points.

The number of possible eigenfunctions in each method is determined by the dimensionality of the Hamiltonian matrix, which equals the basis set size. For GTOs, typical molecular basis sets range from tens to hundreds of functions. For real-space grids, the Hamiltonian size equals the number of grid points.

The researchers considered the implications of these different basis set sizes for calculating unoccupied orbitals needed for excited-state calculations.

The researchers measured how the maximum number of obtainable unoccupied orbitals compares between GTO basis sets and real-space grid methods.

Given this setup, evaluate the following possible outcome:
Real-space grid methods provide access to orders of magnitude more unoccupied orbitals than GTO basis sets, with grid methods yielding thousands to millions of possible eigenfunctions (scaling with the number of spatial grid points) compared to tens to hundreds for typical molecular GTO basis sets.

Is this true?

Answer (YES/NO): YES